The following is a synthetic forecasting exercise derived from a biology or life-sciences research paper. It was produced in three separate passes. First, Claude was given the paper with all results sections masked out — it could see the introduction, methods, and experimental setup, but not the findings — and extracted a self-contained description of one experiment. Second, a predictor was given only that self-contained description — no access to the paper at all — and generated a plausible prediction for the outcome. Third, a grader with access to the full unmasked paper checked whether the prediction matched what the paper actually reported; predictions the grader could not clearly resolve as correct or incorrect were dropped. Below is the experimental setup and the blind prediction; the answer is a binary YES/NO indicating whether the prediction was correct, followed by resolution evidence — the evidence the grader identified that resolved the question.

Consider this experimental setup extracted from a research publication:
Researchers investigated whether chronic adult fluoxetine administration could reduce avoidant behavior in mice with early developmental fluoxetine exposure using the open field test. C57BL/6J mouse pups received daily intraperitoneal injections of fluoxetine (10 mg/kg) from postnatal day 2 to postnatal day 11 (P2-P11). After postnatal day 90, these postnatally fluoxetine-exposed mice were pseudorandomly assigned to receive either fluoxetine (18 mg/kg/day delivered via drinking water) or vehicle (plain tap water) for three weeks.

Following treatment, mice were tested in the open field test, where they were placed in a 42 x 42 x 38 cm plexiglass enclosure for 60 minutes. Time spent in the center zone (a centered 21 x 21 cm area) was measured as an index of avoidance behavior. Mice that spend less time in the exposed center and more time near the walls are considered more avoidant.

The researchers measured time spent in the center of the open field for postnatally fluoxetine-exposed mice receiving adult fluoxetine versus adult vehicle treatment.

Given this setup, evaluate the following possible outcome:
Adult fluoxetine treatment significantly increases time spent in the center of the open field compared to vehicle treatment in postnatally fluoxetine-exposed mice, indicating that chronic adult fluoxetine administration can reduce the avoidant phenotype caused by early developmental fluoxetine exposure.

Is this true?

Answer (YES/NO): NO